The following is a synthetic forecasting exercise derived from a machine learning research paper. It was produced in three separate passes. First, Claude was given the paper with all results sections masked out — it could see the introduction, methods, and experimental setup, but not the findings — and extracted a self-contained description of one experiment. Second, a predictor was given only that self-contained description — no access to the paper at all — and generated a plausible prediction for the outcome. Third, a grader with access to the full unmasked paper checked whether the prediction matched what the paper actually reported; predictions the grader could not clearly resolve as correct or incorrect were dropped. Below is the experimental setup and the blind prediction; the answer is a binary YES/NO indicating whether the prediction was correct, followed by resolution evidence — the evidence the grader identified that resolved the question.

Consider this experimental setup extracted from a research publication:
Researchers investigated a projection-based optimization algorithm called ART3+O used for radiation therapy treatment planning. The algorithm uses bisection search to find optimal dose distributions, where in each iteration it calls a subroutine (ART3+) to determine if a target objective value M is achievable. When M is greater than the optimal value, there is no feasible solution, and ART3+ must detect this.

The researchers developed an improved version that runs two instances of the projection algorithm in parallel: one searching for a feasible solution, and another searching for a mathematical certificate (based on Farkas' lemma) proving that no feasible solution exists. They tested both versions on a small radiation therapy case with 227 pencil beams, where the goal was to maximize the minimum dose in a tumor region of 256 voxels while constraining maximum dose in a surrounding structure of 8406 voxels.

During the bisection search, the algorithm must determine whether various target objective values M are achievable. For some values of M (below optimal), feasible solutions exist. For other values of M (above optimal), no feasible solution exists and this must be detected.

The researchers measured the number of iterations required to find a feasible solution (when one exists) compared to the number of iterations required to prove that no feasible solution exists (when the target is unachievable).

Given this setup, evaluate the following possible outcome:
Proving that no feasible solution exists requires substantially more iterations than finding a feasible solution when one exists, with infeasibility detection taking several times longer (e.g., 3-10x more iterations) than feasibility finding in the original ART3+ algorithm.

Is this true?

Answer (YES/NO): YES